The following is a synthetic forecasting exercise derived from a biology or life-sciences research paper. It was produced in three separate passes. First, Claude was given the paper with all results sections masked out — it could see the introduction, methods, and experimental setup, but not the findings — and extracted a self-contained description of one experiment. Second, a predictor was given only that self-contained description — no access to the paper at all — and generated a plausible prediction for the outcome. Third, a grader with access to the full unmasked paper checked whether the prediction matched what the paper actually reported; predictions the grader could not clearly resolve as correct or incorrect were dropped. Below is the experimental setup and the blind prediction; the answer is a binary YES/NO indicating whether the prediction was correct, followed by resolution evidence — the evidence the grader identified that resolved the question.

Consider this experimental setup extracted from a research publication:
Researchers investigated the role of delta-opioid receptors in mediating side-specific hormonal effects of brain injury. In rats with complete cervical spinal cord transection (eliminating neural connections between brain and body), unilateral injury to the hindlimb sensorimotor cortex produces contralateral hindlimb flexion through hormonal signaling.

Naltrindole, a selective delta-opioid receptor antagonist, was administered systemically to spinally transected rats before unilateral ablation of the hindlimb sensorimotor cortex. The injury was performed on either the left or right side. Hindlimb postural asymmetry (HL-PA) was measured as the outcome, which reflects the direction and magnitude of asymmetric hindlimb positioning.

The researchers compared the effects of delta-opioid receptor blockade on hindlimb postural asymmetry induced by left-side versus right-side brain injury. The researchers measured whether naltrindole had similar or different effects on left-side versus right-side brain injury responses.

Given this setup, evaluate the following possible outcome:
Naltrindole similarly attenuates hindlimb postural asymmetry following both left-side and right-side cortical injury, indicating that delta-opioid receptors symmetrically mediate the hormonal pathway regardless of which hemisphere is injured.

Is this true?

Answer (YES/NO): NO